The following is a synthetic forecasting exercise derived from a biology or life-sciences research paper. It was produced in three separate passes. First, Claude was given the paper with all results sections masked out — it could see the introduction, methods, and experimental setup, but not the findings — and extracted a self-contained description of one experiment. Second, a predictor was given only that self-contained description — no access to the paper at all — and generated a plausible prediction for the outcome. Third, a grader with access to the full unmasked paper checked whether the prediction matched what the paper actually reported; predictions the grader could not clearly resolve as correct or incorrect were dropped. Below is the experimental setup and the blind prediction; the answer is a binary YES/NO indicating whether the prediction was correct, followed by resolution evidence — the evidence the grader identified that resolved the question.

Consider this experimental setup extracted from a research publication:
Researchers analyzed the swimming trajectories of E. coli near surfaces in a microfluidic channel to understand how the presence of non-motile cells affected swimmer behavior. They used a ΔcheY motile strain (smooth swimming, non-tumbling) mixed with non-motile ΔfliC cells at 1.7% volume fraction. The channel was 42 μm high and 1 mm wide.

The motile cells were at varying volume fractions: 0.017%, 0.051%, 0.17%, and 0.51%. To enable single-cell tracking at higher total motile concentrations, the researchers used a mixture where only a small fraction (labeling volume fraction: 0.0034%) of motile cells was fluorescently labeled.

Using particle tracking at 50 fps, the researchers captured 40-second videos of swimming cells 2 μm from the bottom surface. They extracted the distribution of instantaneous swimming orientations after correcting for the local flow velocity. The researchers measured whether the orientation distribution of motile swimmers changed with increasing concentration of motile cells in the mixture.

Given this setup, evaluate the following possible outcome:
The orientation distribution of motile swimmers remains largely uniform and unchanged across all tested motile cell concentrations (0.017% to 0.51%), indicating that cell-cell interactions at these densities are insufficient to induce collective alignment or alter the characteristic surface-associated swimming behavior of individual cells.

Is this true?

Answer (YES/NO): NO